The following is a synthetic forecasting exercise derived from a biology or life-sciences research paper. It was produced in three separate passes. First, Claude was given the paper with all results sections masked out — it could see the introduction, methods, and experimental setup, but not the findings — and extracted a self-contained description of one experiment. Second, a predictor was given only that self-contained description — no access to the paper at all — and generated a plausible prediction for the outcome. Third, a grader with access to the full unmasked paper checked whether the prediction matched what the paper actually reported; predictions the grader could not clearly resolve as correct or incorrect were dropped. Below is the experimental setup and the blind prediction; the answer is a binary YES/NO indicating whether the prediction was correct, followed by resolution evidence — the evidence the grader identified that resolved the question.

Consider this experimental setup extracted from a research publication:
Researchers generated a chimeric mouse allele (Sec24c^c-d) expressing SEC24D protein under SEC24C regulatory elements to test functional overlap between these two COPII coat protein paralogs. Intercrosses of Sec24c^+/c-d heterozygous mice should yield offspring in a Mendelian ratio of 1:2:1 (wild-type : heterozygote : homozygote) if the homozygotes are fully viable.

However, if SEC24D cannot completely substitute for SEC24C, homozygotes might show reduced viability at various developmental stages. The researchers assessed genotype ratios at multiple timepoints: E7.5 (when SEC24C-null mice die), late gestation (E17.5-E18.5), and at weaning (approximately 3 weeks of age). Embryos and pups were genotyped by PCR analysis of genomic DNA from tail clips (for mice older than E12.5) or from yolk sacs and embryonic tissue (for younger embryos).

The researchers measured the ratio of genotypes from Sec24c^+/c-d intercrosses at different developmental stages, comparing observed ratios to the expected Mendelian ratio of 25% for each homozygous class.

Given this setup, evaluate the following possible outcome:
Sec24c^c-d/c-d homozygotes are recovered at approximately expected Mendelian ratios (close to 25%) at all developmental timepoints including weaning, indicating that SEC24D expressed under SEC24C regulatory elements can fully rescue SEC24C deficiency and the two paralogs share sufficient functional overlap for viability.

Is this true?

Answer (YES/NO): NO